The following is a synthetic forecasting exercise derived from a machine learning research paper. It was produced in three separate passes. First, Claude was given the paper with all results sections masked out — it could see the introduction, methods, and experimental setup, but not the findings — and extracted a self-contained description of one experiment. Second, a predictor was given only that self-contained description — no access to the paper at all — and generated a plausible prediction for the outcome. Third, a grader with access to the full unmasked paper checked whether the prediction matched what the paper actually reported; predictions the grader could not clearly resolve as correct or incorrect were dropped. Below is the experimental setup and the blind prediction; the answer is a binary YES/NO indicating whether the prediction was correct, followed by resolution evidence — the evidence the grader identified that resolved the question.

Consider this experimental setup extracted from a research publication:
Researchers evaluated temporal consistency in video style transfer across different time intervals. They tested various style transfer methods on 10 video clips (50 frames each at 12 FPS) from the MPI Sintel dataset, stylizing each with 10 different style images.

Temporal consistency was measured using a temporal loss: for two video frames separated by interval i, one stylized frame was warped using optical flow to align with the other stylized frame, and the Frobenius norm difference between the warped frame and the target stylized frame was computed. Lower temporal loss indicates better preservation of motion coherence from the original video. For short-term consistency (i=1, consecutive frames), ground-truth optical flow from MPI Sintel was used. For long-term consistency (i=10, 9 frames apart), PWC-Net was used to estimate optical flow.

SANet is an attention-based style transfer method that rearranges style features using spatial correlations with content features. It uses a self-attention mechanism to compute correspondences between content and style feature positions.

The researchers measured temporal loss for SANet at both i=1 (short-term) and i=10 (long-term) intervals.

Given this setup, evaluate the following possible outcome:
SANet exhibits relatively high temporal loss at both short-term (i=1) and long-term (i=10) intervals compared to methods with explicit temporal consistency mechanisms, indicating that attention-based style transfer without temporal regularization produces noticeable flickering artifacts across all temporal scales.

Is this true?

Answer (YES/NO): YES